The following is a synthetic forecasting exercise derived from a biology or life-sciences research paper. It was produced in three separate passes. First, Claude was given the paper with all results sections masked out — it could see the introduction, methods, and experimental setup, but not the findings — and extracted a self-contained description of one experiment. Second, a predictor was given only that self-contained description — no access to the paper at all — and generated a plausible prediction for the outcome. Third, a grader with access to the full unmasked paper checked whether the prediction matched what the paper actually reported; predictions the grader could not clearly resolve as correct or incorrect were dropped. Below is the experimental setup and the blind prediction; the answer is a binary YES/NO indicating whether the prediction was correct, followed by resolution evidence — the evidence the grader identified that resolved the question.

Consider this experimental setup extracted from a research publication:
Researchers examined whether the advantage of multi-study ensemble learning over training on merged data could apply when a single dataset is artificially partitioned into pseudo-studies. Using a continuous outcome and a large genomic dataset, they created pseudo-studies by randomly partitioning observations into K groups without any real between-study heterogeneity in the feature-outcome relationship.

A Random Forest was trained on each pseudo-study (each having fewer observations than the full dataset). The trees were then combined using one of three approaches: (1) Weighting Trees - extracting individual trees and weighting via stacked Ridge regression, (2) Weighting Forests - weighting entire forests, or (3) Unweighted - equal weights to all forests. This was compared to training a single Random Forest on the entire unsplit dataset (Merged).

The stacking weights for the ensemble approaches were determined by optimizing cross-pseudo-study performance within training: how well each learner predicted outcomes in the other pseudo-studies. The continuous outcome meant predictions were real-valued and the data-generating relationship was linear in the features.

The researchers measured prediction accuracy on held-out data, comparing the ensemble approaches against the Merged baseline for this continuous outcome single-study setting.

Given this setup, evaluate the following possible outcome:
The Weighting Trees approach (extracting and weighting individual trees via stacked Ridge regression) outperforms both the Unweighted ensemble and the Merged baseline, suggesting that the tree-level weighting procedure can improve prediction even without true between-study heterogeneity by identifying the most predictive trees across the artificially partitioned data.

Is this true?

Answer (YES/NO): YES